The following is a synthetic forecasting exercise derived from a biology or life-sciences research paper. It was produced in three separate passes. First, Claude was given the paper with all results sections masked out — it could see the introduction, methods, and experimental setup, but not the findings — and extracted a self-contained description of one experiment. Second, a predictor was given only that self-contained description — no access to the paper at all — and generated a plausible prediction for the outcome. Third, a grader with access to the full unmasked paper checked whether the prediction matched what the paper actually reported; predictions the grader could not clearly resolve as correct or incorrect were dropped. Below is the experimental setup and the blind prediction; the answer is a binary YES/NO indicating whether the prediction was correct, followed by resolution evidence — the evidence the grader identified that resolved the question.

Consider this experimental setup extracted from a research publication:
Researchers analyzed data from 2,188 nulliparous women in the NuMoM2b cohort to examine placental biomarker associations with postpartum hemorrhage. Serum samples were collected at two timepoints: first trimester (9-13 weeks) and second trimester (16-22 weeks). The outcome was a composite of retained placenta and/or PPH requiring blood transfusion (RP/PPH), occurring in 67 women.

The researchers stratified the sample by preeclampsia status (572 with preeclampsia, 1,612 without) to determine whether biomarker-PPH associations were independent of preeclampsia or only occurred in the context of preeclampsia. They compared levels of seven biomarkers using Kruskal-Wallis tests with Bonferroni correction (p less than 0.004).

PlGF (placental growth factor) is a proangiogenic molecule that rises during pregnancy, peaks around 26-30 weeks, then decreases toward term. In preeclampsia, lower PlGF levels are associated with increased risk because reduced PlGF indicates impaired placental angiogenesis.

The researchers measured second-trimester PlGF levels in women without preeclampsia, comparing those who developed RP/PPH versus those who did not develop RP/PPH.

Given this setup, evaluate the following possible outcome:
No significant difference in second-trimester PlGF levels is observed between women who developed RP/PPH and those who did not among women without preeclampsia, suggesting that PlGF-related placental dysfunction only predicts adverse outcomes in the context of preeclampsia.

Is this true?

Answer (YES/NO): NO